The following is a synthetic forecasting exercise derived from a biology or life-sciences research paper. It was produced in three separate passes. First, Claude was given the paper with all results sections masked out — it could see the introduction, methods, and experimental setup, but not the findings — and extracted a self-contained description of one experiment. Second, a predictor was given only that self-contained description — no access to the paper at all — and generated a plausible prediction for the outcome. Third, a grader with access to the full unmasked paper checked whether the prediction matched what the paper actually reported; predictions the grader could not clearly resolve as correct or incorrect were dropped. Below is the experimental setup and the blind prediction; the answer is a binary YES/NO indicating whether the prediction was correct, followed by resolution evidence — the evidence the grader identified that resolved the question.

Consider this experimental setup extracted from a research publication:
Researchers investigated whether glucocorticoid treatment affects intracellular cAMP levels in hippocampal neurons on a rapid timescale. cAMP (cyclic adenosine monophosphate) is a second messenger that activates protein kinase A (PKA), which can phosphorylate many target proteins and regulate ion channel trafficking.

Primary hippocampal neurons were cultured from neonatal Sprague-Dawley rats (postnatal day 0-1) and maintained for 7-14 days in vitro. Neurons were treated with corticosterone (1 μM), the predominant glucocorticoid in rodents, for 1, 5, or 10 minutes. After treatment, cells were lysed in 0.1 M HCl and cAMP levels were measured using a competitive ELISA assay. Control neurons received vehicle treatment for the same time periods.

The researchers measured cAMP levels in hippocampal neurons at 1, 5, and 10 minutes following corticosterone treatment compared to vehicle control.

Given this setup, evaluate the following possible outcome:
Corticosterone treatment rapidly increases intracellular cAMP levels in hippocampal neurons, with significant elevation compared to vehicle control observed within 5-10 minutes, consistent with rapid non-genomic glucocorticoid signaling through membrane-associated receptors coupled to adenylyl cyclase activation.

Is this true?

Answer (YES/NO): NO